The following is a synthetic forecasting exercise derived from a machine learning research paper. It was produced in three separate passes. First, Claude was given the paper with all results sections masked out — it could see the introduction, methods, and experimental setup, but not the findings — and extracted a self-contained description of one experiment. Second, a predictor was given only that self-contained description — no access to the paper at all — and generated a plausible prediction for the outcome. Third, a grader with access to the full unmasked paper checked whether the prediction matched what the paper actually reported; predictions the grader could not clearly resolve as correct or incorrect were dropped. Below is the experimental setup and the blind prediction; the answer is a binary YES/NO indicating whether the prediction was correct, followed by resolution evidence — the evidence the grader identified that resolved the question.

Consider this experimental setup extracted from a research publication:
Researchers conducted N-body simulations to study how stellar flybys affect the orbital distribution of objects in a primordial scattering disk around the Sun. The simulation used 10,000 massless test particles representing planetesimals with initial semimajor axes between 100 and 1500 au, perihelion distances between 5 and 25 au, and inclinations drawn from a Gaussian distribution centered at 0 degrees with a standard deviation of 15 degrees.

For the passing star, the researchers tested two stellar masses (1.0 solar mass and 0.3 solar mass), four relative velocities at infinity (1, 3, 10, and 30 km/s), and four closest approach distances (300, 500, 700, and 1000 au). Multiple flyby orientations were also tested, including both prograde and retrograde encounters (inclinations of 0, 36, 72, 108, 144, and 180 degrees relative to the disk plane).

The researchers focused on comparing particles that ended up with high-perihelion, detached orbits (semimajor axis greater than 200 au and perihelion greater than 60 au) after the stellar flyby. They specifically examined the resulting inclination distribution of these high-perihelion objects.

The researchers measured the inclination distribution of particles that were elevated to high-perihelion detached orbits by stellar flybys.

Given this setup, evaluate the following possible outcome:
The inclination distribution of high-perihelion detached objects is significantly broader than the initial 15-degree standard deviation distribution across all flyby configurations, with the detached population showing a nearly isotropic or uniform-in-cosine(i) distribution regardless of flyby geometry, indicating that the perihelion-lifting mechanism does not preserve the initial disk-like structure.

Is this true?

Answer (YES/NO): NO